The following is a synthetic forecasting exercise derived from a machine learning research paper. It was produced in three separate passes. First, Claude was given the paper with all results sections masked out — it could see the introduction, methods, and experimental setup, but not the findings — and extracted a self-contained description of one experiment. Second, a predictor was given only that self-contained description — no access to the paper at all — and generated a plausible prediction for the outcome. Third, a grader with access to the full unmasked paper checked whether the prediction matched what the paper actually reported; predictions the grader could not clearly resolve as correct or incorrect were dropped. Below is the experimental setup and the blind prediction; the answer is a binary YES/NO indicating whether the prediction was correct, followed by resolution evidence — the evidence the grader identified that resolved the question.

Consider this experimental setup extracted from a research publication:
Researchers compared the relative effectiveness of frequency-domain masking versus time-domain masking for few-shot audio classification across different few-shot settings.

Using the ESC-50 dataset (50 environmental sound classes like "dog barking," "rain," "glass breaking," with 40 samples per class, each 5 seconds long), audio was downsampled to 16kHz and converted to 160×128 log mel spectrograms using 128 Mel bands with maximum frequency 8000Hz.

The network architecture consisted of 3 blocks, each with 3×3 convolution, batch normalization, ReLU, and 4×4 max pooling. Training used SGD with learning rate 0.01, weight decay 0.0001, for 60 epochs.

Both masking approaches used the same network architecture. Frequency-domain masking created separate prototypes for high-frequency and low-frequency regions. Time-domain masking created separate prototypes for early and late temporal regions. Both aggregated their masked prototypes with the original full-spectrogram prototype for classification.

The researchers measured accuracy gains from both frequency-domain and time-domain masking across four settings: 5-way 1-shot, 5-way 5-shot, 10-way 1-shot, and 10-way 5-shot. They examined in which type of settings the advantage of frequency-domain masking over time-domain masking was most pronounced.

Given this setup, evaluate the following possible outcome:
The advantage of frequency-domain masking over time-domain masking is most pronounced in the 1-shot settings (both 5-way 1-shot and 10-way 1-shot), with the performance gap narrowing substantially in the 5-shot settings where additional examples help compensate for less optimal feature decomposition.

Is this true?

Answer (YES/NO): NO